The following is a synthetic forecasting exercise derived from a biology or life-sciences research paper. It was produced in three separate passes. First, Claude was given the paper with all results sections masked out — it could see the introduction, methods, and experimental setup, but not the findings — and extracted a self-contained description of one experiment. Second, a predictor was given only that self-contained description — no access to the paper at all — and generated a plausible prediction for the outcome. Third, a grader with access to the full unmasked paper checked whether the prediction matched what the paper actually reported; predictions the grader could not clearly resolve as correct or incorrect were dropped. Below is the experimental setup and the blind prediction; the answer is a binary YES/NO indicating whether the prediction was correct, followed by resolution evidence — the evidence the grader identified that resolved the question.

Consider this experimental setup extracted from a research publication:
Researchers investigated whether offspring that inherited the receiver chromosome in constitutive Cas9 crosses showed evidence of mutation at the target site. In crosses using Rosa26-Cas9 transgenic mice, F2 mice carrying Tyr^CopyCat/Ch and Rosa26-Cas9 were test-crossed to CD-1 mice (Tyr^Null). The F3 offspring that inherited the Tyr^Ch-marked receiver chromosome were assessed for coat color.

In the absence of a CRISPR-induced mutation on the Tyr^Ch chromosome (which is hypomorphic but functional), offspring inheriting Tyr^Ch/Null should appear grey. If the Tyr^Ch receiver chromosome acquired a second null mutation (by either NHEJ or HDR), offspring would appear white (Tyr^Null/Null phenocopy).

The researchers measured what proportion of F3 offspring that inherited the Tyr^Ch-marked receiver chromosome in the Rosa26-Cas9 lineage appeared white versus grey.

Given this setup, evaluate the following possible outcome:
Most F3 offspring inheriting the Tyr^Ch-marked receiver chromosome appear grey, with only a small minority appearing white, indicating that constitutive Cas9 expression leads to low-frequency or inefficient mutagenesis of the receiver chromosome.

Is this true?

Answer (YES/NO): NO